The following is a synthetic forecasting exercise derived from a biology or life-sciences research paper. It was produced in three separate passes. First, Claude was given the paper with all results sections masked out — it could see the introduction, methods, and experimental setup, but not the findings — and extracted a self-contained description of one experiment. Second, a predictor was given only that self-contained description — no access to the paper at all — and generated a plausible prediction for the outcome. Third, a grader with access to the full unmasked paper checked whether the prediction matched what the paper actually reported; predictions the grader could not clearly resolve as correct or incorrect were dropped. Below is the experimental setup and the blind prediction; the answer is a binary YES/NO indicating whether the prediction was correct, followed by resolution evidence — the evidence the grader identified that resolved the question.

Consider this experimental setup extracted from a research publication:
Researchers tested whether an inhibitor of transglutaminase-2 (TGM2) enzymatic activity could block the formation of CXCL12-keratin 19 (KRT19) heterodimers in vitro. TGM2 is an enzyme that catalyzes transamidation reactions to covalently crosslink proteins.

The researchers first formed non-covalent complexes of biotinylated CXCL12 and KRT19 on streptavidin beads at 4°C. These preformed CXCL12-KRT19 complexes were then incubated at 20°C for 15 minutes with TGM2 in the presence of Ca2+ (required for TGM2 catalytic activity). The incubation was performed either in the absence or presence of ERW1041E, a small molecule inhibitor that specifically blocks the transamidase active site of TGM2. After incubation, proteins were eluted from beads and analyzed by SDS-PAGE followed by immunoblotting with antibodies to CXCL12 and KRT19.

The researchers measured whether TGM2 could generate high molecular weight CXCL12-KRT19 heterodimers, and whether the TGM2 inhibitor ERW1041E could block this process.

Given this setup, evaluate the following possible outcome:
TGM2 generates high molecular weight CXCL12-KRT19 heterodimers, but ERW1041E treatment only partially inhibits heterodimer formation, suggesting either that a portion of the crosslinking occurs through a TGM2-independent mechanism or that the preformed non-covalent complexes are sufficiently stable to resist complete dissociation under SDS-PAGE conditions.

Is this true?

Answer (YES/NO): NO